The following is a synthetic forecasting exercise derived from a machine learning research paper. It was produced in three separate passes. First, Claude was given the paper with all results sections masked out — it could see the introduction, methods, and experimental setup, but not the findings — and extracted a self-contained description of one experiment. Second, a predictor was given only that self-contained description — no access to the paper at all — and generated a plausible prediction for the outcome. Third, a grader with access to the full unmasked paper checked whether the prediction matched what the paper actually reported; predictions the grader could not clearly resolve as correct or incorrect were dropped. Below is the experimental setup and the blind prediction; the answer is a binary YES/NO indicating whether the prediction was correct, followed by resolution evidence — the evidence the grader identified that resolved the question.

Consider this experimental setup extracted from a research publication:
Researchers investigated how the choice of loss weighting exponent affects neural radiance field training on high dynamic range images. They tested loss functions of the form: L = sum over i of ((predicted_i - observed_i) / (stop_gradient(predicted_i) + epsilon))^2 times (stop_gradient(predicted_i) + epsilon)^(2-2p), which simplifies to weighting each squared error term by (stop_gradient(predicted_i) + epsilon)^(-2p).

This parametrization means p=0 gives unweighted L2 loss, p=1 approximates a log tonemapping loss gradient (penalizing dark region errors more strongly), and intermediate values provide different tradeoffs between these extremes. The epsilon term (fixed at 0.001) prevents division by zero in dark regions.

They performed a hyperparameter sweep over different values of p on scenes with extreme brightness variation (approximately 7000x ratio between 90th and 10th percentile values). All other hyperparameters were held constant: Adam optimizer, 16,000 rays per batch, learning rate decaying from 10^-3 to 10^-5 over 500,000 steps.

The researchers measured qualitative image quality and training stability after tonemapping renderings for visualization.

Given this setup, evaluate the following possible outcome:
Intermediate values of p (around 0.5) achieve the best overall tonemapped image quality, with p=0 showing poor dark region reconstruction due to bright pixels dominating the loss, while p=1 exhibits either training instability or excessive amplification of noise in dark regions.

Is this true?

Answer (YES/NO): NO